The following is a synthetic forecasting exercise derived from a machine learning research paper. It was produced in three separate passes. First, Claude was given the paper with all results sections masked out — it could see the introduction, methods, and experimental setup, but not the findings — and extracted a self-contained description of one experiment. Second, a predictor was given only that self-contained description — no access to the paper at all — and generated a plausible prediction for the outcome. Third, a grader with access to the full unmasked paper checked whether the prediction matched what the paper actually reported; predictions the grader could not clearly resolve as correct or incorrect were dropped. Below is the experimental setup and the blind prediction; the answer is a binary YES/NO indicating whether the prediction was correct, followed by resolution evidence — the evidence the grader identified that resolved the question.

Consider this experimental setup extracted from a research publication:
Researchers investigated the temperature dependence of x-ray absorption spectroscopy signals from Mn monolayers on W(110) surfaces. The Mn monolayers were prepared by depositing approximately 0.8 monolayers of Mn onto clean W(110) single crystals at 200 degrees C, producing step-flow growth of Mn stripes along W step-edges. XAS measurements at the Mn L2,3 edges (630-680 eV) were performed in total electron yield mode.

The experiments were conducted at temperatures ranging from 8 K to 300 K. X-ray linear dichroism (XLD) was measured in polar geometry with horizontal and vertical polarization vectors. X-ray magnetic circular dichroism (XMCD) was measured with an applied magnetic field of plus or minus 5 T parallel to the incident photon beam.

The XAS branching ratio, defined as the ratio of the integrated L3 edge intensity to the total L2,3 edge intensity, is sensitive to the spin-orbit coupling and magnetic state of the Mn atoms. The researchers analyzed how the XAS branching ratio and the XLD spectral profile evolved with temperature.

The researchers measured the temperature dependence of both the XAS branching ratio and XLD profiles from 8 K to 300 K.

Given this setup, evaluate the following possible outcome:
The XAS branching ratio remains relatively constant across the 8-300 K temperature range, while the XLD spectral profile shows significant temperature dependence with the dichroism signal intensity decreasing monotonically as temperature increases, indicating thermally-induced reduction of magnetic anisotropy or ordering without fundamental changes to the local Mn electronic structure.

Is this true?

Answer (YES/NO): NO